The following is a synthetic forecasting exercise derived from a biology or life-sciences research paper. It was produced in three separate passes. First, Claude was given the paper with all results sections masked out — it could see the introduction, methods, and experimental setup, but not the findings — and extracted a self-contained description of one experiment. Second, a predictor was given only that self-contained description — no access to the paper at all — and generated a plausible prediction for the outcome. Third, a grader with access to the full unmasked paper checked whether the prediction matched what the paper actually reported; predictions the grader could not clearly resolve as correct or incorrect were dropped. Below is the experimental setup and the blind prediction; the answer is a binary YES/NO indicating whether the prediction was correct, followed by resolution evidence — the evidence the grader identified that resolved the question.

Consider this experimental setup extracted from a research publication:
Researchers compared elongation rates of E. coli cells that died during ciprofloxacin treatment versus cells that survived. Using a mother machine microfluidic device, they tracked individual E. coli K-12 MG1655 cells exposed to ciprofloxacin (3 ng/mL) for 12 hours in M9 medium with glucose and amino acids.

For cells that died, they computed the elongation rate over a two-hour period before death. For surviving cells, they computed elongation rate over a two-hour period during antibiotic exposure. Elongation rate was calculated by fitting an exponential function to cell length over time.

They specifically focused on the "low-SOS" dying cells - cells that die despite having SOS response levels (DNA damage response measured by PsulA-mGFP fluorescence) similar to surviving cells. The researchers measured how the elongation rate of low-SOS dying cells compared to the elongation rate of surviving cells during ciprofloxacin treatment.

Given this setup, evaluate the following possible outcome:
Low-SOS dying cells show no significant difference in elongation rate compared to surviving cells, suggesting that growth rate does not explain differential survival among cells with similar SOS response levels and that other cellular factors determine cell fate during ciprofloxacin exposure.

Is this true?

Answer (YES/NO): NO